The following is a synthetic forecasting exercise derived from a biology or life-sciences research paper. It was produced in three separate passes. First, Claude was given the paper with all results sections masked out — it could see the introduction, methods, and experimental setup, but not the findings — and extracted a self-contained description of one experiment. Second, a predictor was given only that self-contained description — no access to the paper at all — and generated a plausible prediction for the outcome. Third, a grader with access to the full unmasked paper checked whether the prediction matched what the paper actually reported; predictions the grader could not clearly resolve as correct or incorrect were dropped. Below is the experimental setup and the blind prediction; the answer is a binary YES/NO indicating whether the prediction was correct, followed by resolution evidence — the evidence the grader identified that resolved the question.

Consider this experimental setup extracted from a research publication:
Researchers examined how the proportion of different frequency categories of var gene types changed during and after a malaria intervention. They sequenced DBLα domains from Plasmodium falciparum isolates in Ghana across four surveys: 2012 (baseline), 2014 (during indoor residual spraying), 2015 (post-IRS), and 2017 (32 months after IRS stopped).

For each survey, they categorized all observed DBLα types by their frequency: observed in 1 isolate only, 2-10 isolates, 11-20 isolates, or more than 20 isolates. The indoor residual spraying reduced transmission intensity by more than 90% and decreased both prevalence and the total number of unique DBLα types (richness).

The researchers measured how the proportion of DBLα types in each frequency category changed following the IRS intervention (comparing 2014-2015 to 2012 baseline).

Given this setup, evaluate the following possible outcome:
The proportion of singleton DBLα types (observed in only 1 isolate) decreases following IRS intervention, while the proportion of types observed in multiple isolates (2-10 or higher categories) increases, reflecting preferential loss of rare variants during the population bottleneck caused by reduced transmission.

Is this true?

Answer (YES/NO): NO